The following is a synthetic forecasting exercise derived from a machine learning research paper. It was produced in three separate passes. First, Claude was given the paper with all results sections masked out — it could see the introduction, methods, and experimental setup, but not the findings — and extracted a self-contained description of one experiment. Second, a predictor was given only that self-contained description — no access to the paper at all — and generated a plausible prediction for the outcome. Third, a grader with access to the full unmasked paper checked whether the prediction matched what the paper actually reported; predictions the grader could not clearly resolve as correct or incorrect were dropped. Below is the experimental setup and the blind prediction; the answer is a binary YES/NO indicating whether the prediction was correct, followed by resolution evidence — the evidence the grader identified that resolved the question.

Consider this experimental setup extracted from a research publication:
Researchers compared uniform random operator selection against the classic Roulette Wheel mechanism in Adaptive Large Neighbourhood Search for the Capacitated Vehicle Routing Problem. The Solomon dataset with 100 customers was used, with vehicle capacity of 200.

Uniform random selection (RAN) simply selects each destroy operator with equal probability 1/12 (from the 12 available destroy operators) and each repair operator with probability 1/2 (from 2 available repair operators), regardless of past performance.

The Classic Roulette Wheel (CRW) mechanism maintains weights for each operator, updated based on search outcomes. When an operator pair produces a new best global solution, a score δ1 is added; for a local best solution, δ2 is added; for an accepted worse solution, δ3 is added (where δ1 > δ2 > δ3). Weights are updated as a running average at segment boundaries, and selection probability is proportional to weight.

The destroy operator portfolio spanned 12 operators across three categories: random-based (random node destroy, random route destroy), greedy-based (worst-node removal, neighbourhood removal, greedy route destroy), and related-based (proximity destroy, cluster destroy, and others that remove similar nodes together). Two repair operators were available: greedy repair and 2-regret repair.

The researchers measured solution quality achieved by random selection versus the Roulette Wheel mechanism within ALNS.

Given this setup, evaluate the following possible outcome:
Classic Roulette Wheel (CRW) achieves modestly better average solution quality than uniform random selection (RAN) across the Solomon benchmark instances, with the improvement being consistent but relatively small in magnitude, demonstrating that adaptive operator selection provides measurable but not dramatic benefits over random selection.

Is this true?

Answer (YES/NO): NO